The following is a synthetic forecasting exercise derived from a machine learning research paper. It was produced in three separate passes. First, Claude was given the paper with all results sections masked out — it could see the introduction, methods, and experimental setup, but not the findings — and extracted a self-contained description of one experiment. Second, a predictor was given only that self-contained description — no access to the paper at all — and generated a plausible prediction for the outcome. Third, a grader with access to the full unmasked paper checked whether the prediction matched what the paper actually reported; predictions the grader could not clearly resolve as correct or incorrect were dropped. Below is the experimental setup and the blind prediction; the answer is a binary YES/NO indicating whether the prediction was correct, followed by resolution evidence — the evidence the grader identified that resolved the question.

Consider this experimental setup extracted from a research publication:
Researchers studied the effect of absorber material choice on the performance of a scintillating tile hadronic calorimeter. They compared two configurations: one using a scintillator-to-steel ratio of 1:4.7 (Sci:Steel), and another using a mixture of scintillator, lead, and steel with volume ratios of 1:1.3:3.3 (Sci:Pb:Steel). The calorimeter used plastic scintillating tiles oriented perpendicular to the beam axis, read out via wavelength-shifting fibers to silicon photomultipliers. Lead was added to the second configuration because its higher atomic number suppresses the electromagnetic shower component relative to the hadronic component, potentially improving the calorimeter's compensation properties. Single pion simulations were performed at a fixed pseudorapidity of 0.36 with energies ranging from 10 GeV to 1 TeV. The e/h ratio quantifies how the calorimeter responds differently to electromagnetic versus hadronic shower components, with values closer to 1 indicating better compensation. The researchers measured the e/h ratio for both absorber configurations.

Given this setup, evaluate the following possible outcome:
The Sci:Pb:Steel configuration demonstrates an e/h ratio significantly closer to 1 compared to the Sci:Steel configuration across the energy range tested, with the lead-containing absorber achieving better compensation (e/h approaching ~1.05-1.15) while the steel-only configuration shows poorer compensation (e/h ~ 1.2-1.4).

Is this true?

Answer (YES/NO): YES